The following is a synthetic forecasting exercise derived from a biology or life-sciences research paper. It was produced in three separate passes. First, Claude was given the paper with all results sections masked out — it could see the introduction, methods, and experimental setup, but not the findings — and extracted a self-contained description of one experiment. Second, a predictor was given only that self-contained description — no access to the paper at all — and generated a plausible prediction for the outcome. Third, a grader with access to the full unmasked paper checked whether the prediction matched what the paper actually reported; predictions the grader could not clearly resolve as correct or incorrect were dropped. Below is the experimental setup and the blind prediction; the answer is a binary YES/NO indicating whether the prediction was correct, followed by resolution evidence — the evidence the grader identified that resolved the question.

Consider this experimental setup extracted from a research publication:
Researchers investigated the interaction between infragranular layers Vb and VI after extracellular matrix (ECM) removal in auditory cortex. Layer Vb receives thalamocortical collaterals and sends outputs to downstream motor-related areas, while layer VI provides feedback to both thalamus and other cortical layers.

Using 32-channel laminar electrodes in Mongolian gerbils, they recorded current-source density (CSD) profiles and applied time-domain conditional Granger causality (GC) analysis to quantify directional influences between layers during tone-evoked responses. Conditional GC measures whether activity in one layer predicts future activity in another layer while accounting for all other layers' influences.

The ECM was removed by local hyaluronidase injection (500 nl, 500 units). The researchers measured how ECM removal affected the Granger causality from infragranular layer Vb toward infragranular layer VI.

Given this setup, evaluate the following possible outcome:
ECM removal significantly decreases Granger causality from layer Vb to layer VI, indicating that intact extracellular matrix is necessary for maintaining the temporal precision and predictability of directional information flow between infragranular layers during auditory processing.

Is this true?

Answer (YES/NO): NO